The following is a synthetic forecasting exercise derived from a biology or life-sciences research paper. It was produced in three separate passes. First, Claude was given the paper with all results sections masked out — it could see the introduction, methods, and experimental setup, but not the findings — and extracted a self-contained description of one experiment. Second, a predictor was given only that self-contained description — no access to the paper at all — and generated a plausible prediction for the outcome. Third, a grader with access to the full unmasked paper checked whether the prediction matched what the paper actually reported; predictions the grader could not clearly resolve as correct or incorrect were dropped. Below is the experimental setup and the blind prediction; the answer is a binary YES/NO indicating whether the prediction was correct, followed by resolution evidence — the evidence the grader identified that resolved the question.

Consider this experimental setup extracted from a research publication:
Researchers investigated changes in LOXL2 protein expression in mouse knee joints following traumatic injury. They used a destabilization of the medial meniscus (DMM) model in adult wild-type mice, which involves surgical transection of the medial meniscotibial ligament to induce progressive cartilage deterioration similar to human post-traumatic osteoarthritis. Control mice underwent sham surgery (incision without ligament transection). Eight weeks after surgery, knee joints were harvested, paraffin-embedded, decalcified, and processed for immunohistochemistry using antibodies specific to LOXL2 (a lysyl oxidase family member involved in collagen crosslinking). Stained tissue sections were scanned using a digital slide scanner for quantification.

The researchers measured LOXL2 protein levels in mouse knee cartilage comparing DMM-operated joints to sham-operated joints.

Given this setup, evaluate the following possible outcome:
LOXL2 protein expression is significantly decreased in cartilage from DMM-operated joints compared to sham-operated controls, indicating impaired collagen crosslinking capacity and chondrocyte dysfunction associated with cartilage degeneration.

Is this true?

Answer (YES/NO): YES